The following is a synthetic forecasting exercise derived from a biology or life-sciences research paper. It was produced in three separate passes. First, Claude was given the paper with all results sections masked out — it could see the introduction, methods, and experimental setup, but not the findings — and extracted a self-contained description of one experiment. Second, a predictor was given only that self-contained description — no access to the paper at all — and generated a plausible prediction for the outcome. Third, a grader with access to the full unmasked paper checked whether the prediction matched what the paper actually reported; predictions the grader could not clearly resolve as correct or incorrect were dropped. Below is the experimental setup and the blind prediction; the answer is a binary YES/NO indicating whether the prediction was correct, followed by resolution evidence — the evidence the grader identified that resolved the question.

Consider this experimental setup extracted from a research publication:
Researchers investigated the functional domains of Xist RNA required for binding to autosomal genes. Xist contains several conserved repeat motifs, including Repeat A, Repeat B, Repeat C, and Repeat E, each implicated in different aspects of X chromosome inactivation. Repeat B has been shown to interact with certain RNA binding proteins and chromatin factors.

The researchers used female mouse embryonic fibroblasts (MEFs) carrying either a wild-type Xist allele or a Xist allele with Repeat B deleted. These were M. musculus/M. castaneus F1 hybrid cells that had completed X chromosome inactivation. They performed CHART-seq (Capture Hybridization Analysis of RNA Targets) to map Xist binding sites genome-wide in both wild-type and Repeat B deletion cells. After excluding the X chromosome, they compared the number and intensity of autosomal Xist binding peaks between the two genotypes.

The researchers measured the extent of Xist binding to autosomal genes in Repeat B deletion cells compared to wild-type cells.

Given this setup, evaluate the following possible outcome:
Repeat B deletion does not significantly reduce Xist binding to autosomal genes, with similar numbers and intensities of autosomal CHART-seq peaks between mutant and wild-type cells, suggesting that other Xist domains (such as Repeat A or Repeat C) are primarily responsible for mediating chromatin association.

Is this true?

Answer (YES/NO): NO